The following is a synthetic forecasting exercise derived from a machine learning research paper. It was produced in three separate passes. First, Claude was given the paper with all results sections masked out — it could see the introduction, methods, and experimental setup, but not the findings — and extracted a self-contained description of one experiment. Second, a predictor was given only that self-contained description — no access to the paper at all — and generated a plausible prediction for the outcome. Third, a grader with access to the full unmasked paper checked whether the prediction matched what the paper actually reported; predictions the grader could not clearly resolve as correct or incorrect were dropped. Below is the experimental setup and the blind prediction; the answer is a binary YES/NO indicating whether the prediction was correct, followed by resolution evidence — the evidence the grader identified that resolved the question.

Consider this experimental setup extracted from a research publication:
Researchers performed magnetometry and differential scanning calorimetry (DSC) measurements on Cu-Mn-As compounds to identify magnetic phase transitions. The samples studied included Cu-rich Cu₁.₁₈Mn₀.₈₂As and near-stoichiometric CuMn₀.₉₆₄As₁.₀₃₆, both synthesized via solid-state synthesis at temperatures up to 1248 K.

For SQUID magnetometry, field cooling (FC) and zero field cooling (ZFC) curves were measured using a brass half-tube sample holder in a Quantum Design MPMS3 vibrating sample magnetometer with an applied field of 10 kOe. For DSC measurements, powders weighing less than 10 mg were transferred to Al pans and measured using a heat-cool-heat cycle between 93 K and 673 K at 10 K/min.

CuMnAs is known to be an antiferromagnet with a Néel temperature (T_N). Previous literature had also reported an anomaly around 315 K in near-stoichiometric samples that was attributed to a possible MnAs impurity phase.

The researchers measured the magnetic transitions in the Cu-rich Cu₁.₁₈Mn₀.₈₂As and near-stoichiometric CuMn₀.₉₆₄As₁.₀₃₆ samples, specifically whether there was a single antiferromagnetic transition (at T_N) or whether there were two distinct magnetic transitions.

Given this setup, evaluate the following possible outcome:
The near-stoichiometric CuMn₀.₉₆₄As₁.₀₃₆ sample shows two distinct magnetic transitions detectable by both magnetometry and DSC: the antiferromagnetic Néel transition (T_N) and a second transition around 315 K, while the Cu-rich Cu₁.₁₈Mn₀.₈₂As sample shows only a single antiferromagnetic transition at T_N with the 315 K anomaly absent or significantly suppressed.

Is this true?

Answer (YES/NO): NO